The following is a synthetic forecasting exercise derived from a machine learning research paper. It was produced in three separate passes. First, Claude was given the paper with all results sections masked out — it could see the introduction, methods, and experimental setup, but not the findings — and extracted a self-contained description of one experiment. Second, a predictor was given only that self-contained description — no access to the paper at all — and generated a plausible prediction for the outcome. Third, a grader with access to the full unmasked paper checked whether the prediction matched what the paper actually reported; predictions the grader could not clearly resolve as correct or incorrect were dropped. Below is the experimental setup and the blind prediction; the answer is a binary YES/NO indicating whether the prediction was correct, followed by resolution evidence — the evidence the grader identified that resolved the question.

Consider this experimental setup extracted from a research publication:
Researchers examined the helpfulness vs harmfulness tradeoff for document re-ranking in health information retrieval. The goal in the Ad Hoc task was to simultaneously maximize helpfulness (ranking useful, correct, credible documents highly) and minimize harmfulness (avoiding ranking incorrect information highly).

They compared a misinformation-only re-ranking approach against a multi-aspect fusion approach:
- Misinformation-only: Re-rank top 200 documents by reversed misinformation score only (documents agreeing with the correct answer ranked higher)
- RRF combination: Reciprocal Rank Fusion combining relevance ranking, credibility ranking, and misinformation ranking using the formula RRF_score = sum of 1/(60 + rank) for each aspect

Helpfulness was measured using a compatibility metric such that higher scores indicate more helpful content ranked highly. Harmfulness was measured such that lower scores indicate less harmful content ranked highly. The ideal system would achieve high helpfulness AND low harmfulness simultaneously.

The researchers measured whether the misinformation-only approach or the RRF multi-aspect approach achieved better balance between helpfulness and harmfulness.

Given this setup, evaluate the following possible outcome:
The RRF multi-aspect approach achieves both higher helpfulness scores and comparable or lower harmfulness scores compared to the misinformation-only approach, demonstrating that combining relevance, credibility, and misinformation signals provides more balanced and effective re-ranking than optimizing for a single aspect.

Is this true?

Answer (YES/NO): NO